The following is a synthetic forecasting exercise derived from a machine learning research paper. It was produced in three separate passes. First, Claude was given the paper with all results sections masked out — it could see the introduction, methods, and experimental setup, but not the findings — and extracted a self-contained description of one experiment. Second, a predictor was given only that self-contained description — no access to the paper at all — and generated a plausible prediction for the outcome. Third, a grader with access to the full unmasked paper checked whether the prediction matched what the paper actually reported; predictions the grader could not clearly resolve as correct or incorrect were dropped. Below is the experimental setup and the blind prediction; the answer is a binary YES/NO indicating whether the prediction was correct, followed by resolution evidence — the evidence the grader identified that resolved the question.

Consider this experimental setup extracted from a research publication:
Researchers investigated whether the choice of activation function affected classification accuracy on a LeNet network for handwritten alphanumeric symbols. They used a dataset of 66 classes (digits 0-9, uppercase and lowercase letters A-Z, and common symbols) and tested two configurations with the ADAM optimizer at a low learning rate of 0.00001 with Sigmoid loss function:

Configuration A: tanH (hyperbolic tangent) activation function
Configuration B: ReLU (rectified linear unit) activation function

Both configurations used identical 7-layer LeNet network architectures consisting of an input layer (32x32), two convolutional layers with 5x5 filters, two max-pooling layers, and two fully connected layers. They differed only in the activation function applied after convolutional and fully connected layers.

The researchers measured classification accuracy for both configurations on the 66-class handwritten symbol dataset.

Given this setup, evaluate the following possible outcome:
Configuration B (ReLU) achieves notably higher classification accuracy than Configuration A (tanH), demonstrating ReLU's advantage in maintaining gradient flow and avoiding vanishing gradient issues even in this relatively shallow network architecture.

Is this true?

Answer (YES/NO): NO